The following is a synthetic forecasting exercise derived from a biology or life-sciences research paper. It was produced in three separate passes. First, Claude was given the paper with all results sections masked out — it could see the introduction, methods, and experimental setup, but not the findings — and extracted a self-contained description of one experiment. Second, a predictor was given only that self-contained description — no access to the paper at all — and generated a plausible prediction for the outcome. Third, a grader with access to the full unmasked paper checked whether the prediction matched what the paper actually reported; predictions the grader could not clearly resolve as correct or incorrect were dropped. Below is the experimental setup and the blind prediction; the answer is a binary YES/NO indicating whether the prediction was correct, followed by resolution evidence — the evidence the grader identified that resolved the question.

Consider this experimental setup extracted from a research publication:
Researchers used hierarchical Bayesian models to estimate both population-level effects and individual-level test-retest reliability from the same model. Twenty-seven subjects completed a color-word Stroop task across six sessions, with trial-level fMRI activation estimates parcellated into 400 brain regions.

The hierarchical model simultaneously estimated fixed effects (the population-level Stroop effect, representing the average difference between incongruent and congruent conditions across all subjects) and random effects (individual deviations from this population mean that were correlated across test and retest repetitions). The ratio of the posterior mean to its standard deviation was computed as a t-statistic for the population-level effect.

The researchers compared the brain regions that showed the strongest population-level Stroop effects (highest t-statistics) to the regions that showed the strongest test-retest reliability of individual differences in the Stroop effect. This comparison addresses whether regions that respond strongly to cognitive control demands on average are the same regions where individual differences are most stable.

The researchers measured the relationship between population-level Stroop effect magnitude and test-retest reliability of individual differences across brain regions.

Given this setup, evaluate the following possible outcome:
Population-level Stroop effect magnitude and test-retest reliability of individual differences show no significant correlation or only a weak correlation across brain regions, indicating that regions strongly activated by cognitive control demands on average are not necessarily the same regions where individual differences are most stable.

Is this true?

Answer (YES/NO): NO